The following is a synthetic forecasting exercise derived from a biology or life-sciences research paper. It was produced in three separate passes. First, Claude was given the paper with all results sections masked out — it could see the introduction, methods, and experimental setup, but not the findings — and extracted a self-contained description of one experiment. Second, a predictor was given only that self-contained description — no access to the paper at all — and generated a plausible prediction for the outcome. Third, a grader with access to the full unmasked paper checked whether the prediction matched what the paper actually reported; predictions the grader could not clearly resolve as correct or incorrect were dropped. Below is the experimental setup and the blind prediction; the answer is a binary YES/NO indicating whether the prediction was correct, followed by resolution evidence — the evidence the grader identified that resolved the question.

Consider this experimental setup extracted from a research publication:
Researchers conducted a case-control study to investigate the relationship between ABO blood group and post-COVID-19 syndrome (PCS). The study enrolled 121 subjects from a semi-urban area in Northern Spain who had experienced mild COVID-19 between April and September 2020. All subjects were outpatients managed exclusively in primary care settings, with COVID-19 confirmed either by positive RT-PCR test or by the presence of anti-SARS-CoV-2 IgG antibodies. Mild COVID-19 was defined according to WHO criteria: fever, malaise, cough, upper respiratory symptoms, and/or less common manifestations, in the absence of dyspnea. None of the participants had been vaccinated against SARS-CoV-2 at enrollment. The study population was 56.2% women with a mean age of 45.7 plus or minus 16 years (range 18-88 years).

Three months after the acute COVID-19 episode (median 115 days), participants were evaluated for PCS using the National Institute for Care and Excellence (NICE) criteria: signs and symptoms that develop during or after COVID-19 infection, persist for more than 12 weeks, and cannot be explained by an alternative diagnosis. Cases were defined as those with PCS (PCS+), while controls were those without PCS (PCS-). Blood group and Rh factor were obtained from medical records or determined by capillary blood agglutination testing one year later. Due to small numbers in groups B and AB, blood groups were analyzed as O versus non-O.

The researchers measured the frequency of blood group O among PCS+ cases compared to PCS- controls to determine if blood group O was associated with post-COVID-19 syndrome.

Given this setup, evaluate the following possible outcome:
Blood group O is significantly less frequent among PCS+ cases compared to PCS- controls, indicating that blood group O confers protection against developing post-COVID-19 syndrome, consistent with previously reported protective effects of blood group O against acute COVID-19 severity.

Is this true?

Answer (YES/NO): NO